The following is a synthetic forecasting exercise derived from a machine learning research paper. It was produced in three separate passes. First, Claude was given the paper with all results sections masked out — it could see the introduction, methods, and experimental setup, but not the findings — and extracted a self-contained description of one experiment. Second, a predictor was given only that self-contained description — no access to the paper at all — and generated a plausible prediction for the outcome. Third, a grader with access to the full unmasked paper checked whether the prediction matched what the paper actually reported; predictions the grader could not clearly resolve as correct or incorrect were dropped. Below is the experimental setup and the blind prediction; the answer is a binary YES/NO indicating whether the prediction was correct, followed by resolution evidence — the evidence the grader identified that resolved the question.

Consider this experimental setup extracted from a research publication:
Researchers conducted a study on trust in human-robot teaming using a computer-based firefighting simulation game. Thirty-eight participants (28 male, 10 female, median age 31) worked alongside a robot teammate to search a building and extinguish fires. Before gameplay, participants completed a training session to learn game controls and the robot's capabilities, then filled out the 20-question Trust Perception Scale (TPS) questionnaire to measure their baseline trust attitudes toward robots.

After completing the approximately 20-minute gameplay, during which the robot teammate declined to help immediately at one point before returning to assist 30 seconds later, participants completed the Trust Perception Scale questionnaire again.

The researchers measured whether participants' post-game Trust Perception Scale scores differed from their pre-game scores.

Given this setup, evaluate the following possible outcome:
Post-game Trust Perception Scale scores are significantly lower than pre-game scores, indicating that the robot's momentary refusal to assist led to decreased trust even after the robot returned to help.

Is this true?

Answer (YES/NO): NO